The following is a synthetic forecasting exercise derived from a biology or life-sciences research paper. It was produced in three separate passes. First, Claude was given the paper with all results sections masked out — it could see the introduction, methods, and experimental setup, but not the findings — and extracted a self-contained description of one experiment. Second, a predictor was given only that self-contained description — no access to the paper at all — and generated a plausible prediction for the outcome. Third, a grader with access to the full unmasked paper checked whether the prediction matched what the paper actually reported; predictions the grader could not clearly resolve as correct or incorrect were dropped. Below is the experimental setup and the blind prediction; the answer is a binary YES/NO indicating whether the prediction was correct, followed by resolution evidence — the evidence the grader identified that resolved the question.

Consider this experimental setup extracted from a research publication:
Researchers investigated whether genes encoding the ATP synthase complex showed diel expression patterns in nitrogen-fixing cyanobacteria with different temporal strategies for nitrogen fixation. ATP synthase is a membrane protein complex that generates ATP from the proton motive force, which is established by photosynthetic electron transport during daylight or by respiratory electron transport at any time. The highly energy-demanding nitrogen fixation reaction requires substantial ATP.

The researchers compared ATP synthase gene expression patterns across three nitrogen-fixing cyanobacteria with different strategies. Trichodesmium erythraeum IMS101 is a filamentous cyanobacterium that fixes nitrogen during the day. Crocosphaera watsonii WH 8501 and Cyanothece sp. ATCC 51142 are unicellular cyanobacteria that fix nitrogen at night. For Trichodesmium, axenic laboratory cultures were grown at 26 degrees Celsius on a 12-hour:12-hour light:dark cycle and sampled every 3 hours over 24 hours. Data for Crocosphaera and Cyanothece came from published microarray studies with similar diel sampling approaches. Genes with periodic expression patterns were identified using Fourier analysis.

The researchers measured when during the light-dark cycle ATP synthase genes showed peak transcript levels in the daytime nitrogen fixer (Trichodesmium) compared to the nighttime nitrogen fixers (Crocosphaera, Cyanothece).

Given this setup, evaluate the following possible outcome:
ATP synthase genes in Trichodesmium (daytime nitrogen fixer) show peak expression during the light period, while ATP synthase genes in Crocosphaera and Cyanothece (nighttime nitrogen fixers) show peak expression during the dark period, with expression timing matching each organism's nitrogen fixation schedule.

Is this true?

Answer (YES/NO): NO